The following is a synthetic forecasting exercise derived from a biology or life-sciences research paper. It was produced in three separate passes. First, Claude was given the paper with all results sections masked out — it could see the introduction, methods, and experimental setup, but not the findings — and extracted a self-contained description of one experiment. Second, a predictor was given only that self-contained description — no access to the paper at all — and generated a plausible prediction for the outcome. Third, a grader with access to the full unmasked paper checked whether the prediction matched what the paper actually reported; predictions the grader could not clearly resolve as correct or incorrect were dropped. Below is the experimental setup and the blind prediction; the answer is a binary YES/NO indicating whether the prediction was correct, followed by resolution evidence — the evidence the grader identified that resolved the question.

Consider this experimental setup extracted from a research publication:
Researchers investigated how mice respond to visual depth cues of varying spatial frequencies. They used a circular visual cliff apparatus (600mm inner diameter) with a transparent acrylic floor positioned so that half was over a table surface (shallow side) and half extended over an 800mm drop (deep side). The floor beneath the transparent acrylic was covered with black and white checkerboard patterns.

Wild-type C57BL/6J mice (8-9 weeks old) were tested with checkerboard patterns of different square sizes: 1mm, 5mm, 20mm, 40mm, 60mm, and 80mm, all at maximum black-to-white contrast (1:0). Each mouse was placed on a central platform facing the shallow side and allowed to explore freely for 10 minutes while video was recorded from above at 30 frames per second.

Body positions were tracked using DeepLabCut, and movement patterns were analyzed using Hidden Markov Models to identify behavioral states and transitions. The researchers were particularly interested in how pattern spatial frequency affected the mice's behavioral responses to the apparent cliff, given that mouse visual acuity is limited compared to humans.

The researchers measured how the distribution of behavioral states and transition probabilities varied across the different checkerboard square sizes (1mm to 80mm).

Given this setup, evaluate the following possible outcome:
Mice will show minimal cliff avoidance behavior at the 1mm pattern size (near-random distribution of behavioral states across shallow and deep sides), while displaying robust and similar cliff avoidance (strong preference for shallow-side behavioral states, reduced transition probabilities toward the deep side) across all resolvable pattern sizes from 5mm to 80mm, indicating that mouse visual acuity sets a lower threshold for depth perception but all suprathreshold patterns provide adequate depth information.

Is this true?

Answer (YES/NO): NO